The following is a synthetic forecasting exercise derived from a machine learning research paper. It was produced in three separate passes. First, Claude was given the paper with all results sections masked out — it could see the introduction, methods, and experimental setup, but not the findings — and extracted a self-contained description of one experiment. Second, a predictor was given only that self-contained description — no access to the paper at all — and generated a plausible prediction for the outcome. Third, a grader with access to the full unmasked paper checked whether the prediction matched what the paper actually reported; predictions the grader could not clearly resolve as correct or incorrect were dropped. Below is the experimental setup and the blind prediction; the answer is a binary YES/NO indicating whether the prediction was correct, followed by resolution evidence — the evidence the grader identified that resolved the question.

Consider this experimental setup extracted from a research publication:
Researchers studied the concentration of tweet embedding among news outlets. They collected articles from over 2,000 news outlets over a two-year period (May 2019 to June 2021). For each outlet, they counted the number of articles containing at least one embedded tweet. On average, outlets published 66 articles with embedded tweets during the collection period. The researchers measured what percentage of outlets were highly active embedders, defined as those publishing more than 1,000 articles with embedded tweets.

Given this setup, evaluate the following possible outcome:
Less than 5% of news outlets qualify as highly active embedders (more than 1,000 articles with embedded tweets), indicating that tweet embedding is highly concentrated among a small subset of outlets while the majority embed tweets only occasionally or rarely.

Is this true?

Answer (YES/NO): YES